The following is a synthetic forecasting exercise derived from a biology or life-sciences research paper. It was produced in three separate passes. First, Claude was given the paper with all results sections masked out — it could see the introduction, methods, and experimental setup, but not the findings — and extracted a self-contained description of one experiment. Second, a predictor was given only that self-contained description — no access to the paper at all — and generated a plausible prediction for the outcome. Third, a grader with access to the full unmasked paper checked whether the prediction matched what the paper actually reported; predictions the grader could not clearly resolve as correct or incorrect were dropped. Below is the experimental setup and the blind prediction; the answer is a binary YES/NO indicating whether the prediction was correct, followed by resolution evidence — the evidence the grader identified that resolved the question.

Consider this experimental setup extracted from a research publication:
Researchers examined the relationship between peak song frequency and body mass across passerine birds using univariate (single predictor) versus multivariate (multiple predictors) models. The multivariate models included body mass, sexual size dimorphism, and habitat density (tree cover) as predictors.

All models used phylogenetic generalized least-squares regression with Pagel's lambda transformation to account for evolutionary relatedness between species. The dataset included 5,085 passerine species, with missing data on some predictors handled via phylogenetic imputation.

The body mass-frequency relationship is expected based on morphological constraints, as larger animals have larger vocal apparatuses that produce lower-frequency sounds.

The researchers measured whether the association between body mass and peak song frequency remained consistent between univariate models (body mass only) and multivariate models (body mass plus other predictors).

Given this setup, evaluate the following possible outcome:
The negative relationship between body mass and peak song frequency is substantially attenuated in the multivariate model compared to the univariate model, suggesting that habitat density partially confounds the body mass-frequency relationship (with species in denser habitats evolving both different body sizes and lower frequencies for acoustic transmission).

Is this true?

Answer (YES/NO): NO